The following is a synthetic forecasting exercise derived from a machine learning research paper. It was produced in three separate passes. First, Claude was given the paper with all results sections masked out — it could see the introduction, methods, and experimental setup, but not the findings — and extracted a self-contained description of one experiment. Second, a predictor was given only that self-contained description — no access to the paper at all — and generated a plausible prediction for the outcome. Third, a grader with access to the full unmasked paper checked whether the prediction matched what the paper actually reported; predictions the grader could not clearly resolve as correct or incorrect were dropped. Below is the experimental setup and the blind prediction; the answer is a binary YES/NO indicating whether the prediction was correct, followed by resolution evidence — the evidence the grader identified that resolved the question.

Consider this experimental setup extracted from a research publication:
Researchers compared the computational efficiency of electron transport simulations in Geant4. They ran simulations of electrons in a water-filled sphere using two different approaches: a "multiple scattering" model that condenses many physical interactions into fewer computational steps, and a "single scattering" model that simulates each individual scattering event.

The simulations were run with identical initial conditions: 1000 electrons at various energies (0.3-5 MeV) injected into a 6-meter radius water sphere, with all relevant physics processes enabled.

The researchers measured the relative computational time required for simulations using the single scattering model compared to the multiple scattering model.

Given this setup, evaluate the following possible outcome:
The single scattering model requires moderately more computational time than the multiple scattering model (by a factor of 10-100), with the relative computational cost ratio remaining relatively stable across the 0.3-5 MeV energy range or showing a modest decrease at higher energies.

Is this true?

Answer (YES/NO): NO